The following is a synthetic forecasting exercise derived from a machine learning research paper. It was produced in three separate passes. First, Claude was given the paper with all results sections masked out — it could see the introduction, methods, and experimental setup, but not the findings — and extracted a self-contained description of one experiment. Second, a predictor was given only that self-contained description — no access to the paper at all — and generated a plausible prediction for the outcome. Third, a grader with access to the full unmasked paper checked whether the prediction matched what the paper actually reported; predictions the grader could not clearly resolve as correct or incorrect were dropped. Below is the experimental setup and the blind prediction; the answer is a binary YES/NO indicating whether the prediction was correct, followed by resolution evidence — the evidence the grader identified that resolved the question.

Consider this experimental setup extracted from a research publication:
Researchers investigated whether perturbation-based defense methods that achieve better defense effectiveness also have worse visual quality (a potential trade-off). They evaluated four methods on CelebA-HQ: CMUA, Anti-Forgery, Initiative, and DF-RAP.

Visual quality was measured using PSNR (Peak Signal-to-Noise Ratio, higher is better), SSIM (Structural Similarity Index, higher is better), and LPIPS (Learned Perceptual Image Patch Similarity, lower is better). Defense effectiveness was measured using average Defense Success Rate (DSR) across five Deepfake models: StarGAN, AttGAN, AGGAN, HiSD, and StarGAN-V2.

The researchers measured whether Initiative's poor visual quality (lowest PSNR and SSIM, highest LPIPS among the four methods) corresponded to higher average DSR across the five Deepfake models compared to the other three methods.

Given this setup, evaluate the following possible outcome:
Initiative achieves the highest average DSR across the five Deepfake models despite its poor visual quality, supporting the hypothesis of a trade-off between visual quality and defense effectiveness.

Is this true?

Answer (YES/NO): NO